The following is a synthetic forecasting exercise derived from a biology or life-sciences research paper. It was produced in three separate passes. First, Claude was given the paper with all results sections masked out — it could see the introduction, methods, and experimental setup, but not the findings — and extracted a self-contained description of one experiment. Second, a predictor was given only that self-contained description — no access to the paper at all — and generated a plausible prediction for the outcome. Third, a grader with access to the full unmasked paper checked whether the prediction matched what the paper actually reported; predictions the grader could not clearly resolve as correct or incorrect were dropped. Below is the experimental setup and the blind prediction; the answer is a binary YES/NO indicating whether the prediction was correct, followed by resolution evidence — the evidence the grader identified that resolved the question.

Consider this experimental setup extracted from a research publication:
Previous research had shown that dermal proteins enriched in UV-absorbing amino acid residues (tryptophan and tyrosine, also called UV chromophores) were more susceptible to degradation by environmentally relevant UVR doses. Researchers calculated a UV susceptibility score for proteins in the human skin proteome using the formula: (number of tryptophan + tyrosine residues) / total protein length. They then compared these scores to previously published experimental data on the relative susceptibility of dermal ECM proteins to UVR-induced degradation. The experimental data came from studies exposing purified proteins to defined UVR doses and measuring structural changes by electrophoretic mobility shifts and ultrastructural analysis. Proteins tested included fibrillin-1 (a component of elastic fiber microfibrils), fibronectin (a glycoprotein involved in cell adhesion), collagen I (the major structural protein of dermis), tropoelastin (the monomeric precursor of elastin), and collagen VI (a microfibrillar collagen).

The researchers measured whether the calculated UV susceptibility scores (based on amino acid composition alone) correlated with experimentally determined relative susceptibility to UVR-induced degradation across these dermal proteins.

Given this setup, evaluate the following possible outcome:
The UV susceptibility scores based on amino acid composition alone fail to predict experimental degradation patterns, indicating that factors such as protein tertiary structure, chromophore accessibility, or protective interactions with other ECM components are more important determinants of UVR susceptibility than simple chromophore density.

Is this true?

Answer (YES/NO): NO